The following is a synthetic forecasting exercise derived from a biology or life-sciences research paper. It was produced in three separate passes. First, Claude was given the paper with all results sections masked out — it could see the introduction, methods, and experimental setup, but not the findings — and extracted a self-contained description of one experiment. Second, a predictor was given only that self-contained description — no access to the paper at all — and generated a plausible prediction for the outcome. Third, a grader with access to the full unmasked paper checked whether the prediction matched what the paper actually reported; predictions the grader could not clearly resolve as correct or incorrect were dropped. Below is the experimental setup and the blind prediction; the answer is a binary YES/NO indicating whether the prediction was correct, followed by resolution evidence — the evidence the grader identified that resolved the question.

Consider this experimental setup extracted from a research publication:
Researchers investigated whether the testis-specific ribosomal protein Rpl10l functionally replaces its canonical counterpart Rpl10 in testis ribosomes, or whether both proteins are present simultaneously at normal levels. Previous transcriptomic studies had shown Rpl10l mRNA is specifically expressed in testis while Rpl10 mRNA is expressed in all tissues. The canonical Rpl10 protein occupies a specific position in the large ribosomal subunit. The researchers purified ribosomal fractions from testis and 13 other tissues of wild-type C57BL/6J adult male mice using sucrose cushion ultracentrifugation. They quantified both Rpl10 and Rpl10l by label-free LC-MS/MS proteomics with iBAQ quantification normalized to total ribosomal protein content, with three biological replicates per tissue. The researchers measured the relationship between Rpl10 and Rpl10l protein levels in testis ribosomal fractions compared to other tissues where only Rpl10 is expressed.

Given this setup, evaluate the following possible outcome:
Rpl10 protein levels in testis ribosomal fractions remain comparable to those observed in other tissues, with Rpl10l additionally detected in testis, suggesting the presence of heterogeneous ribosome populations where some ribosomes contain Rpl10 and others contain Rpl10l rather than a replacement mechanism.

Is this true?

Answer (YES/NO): NO